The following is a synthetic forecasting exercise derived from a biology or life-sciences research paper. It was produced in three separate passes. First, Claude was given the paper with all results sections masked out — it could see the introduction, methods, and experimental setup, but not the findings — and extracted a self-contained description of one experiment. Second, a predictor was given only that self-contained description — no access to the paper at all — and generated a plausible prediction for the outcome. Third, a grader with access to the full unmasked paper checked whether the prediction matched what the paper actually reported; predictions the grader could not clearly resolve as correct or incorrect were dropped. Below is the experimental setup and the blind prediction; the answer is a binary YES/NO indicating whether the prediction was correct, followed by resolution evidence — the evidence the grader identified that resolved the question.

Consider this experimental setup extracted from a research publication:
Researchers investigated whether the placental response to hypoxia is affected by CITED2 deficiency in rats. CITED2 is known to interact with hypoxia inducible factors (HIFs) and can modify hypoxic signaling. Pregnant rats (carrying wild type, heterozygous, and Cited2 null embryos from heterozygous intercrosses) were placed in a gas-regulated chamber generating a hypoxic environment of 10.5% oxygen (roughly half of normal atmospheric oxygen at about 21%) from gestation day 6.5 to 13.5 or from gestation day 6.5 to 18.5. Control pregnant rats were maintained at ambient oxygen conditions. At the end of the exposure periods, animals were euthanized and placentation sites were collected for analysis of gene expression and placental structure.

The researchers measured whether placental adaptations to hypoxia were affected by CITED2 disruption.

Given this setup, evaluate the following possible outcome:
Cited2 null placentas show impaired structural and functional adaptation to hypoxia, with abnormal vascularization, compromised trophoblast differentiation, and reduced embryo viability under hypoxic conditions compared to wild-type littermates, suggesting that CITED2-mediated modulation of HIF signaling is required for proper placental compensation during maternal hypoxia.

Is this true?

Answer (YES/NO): NO